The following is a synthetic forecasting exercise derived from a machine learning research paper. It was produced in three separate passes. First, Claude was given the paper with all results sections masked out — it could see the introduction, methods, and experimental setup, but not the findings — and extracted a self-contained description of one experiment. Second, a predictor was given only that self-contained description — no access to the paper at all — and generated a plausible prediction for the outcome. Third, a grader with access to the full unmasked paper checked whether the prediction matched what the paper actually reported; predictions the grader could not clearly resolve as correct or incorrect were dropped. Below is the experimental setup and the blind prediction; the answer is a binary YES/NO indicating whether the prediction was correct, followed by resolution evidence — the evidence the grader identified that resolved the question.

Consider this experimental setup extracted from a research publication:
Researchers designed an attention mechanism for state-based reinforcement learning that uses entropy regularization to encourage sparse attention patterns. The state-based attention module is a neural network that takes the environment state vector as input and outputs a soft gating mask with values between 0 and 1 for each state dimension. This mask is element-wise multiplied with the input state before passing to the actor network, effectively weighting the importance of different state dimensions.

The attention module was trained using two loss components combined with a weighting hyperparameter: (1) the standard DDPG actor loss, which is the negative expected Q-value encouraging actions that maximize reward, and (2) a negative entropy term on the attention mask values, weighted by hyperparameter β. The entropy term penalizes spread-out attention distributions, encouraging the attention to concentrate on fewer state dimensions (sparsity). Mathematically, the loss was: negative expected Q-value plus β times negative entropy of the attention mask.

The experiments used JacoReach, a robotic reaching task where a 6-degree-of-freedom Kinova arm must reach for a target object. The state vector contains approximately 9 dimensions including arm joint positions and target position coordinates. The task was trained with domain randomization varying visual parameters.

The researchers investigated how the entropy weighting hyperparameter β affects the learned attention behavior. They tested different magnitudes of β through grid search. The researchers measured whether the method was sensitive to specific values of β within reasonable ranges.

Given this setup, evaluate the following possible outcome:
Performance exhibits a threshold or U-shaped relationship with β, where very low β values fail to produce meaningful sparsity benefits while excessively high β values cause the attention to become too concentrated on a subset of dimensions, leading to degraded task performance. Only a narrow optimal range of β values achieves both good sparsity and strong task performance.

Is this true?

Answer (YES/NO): NO